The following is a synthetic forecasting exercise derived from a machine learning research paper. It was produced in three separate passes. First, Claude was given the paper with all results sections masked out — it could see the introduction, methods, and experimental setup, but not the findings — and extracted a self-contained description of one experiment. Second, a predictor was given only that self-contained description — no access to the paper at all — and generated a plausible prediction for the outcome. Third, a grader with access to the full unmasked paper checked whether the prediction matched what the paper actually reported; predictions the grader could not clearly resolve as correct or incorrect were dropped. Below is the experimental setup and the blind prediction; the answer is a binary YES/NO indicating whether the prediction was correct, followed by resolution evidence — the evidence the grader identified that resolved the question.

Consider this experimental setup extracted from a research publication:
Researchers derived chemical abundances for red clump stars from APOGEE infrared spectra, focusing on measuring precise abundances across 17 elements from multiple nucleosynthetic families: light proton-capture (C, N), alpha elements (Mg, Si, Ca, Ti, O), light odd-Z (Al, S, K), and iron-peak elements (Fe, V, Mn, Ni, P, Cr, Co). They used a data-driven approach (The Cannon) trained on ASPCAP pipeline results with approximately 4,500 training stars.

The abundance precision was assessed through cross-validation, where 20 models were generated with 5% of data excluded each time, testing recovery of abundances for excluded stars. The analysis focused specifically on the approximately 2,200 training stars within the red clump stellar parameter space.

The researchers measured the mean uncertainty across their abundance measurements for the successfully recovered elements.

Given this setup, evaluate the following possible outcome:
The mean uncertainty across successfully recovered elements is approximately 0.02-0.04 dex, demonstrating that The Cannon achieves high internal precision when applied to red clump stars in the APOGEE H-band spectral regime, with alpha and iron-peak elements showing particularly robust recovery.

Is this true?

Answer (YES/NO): YES